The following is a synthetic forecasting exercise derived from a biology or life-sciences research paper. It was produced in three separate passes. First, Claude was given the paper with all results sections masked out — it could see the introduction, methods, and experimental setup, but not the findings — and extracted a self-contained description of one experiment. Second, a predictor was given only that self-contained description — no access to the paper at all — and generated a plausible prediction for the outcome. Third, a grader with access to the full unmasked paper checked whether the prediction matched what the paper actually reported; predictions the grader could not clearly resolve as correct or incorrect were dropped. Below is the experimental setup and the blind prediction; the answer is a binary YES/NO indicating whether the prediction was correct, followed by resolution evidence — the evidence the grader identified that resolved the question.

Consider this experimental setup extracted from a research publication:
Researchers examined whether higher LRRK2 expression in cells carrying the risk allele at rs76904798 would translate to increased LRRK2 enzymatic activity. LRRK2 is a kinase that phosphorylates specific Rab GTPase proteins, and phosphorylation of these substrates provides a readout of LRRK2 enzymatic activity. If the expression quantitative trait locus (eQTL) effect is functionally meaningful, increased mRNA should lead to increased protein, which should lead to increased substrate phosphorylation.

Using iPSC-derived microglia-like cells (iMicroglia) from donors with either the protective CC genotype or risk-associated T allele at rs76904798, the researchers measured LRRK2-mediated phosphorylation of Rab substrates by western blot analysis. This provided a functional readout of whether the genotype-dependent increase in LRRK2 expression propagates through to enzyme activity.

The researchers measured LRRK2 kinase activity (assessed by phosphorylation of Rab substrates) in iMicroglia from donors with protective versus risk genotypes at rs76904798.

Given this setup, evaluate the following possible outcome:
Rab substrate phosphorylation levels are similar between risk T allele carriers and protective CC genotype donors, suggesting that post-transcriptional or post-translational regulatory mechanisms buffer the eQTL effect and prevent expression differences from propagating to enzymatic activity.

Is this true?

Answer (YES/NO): NO